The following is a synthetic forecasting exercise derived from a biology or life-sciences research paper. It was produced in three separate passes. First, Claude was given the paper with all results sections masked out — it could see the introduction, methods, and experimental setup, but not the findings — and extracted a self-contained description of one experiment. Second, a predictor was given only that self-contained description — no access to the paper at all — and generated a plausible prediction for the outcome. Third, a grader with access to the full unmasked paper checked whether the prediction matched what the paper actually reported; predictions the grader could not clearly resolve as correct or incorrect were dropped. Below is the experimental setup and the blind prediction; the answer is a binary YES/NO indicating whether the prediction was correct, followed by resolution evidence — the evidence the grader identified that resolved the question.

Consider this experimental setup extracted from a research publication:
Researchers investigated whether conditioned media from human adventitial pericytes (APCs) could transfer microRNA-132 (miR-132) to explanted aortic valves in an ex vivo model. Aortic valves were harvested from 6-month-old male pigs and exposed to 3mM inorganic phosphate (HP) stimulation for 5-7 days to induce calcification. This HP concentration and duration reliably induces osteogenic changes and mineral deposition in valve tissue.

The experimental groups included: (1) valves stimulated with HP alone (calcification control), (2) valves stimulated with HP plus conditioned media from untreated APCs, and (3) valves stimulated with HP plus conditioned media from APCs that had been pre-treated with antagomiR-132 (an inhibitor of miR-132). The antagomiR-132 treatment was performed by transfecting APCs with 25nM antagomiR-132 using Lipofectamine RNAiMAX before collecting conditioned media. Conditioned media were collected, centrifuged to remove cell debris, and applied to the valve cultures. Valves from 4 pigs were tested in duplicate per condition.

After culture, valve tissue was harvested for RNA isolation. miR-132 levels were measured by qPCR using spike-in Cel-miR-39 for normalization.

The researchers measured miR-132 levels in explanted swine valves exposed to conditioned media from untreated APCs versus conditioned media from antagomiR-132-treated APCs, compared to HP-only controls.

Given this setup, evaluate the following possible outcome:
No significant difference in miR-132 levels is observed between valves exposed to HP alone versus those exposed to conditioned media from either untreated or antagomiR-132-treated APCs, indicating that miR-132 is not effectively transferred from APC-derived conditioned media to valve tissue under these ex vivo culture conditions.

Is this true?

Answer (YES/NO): NO